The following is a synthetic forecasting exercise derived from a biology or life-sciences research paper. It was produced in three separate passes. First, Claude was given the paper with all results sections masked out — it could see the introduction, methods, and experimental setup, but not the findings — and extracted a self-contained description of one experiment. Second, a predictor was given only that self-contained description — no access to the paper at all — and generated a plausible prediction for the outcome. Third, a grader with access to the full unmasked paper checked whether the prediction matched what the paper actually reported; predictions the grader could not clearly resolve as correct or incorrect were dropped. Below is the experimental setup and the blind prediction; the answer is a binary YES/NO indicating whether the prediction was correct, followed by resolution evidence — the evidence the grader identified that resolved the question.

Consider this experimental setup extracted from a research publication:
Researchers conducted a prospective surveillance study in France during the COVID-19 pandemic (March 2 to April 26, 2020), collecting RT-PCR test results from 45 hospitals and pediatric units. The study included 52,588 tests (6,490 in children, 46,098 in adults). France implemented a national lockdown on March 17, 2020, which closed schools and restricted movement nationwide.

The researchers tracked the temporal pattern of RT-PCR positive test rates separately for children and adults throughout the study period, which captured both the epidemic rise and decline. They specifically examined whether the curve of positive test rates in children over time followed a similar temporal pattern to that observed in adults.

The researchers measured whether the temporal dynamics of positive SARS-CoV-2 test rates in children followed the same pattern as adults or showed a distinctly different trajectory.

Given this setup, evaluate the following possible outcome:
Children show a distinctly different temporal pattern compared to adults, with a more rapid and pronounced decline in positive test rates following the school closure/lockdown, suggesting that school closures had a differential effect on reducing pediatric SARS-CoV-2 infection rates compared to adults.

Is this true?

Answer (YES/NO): NO